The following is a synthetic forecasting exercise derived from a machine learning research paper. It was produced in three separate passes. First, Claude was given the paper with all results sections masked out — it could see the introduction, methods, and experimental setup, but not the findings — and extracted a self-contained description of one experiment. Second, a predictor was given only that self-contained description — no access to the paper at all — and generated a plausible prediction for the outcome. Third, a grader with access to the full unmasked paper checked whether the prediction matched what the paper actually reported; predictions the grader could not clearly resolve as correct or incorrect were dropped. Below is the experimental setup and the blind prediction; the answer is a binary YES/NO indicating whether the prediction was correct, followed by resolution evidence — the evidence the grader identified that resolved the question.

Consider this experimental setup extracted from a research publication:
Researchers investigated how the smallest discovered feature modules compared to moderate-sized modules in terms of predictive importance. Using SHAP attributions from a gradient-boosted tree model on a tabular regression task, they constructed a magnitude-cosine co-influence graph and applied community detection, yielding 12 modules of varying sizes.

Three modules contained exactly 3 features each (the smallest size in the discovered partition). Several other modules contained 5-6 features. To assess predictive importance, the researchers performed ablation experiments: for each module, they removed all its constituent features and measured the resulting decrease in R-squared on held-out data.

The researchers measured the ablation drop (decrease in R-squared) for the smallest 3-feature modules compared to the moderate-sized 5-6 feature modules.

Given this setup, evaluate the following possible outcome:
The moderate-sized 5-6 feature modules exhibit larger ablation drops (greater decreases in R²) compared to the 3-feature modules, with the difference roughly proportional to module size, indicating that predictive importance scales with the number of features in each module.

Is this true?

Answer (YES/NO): NO